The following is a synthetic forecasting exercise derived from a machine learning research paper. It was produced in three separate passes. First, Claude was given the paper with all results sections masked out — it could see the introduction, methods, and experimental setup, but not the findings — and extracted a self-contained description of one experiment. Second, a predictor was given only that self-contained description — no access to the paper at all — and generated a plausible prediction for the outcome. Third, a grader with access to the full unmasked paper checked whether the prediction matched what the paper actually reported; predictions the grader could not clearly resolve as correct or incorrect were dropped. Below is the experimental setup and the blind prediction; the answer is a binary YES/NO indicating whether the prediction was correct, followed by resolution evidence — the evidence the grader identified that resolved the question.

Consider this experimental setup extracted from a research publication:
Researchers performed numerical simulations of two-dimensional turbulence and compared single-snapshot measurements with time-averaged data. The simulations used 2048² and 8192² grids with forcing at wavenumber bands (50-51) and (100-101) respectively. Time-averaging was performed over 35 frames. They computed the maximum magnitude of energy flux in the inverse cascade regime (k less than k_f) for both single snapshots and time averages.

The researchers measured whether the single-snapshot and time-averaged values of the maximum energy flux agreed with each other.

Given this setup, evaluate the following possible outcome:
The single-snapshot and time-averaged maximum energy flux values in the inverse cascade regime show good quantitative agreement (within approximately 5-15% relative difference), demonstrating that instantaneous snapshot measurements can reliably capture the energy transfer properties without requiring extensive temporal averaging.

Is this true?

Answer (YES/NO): NO